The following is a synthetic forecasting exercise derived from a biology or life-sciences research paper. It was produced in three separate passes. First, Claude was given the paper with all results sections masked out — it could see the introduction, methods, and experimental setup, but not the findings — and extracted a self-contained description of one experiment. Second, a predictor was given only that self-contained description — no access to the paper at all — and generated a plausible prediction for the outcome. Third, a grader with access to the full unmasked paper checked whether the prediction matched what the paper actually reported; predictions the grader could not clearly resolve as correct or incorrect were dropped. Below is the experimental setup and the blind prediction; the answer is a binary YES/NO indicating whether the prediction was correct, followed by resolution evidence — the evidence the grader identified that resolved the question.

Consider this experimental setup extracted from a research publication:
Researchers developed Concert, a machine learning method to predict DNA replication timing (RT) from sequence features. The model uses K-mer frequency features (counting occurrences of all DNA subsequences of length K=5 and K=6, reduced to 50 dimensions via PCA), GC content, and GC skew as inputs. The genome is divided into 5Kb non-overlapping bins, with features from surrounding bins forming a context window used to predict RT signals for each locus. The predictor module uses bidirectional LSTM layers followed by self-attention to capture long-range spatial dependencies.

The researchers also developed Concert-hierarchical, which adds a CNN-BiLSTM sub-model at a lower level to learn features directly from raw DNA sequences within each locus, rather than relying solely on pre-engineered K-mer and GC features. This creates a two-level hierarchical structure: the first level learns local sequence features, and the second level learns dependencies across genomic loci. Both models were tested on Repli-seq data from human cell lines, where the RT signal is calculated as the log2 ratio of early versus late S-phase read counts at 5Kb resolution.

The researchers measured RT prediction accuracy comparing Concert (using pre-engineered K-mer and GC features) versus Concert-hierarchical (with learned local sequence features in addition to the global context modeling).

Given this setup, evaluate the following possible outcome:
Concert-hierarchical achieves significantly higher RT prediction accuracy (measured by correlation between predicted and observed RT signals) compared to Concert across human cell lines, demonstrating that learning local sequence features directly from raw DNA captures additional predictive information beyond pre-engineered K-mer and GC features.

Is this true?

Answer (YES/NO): NO